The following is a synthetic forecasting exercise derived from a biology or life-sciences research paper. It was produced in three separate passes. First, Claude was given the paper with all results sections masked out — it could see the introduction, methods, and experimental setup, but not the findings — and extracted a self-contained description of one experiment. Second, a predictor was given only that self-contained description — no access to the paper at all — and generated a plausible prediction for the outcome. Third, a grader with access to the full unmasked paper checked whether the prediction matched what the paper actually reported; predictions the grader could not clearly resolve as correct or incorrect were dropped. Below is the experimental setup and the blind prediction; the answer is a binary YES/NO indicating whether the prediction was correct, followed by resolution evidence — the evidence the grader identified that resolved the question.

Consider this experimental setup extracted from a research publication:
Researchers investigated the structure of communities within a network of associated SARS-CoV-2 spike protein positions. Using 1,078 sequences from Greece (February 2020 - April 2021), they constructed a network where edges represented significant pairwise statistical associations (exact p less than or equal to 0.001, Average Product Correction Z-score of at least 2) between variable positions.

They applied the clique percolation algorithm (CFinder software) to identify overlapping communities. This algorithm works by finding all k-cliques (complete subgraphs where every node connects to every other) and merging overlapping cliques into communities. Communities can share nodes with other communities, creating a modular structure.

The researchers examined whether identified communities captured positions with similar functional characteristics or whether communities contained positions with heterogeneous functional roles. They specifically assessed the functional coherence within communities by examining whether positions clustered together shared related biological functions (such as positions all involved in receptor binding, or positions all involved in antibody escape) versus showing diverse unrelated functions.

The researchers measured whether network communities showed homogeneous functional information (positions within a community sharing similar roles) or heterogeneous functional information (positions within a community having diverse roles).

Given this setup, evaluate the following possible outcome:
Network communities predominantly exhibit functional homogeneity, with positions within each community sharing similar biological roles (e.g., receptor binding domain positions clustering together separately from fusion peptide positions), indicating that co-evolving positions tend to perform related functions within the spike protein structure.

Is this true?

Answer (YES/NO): NO